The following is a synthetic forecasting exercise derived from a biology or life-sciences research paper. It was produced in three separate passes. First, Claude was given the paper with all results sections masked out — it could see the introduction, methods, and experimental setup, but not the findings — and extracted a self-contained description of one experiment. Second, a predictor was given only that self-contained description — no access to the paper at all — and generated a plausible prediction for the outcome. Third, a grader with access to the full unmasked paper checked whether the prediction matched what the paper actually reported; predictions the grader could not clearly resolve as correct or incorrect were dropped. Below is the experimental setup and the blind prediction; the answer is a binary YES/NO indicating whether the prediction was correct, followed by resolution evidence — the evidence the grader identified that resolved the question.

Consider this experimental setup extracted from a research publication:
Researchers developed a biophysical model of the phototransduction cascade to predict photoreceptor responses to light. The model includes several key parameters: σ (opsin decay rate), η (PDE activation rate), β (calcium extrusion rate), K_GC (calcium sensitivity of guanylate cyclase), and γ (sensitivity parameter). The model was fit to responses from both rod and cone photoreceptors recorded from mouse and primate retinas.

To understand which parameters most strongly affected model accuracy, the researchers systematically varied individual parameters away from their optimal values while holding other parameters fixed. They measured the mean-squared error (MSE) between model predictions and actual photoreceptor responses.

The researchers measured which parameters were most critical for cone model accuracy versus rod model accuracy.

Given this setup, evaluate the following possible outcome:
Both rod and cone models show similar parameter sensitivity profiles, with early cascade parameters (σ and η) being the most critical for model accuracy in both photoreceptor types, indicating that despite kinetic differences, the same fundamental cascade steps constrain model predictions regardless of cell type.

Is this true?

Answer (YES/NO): NO